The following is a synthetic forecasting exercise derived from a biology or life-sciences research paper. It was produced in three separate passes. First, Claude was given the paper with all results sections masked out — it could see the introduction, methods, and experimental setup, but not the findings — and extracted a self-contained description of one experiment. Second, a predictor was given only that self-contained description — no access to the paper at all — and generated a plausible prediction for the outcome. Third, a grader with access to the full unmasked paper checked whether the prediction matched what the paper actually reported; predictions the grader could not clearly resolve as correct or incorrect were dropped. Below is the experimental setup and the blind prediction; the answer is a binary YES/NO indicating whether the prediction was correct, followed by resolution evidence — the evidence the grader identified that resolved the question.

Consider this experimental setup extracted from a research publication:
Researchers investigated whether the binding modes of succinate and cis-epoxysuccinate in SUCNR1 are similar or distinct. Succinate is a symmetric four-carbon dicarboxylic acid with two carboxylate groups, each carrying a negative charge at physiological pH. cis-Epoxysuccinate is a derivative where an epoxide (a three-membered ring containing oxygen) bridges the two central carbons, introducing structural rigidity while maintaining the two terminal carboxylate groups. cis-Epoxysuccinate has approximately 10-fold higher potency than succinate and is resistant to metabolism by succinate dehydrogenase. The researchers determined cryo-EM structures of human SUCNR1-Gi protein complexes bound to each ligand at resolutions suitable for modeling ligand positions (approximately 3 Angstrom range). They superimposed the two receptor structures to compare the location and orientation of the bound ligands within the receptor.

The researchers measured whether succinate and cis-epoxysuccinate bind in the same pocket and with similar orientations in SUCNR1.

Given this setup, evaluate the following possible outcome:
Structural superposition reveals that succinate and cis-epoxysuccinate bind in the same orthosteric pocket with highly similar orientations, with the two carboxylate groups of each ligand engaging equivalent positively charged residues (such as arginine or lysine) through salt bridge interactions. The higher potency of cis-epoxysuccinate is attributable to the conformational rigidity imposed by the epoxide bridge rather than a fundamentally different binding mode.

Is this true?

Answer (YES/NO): NO